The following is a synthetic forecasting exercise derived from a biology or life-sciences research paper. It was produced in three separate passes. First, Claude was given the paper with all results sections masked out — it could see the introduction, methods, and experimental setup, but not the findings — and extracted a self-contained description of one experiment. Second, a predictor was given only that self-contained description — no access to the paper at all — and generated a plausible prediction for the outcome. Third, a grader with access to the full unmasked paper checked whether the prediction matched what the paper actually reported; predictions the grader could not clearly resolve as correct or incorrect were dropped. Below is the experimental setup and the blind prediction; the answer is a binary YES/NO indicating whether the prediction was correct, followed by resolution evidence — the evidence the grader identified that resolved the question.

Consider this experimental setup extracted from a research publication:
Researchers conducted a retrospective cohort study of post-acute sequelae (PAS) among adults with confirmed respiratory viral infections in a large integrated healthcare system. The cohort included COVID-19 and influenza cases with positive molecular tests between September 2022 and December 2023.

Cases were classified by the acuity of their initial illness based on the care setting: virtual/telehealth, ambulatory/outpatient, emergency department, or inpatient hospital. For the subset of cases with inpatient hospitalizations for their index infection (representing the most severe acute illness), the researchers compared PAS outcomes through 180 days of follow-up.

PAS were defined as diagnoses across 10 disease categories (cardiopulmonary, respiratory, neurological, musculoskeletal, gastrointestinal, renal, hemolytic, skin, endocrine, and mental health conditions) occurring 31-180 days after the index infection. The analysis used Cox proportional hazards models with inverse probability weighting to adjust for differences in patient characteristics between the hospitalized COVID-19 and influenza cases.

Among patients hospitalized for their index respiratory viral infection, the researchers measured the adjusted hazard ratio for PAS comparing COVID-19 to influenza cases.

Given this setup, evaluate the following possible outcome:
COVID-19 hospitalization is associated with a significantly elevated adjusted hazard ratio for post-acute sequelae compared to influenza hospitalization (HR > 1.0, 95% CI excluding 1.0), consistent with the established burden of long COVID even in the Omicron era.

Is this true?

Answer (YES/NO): YES